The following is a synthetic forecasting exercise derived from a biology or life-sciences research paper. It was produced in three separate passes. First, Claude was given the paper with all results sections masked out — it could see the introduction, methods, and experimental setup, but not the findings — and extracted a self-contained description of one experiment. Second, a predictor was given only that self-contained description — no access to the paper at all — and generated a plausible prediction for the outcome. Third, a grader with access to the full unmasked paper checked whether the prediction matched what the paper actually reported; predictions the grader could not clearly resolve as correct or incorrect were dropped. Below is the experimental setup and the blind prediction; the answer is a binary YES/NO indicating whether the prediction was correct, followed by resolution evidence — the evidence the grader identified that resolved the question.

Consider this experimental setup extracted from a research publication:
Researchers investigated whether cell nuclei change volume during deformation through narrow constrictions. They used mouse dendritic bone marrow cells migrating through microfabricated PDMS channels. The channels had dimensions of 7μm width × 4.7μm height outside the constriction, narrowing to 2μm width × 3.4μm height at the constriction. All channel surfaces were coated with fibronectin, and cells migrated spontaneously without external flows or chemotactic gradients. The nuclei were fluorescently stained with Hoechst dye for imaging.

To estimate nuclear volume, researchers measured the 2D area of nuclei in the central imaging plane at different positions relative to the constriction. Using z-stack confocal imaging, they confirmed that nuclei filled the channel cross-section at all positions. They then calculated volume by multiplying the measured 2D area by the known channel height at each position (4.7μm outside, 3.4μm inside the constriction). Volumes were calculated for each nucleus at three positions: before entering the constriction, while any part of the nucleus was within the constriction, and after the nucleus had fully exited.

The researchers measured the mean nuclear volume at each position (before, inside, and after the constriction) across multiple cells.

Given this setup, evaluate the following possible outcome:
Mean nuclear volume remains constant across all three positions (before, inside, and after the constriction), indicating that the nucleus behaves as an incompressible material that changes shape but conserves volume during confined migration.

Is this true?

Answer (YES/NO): YES